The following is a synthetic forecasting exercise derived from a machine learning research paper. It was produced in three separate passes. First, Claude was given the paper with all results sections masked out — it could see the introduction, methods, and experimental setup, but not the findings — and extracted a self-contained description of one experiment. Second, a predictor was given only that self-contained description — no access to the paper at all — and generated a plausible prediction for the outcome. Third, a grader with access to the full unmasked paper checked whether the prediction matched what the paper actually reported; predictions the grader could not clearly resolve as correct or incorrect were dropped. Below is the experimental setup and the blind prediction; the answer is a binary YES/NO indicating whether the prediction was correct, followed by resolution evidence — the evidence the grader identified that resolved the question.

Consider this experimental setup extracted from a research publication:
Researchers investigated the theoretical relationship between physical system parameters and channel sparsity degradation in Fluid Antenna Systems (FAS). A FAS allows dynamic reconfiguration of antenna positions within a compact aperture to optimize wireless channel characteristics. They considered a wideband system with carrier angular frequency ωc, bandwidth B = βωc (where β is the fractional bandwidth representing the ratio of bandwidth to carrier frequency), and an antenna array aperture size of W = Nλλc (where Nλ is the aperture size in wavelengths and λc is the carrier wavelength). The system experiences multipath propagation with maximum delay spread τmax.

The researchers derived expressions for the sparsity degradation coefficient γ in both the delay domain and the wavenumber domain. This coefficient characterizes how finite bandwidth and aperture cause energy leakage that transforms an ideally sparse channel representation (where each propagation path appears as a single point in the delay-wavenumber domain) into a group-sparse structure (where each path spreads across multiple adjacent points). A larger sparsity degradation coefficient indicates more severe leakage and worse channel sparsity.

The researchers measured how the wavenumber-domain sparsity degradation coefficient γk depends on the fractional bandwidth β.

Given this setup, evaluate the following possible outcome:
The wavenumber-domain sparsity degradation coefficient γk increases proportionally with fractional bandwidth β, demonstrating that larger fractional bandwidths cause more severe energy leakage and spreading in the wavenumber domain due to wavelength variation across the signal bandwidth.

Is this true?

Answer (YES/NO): NO